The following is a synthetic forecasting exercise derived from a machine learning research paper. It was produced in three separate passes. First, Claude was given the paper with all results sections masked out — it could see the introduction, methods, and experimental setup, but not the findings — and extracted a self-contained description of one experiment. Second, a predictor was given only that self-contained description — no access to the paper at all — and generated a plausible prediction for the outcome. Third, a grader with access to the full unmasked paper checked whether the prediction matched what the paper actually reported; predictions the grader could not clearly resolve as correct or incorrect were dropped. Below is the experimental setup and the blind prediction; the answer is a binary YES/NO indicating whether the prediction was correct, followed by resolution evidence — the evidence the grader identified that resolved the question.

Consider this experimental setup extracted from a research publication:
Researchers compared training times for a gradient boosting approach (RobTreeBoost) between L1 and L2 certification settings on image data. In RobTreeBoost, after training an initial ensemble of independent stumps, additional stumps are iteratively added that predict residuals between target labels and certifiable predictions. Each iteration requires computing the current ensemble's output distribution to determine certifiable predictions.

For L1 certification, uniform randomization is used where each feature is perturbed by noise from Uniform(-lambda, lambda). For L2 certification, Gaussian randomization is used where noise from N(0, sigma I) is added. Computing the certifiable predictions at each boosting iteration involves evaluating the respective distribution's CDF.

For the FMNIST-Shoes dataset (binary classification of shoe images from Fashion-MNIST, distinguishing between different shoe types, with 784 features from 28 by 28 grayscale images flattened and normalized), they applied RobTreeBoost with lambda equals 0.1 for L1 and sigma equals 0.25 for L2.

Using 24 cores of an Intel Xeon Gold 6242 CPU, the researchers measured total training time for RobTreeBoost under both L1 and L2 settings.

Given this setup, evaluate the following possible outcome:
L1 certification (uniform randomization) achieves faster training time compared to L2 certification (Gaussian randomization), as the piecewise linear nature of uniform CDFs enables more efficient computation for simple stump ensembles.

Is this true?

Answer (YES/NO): NO